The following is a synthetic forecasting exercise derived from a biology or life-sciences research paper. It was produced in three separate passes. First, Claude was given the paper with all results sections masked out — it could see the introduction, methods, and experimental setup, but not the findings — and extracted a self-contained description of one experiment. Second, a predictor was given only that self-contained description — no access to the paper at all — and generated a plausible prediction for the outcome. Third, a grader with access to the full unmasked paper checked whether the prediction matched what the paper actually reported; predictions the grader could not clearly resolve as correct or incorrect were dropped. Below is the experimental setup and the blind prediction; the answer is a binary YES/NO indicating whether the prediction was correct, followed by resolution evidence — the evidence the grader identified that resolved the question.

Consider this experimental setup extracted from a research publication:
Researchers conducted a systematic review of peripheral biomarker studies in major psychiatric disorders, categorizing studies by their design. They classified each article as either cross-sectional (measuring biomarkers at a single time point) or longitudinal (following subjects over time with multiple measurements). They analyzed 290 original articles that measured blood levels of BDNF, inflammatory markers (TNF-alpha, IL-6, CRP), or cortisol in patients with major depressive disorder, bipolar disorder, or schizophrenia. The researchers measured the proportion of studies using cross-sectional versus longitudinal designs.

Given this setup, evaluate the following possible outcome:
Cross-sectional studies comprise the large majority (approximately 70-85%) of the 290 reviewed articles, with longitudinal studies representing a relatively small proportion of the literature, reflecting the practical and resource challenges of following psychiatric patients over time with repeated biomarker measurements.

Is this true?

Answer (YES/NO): NO